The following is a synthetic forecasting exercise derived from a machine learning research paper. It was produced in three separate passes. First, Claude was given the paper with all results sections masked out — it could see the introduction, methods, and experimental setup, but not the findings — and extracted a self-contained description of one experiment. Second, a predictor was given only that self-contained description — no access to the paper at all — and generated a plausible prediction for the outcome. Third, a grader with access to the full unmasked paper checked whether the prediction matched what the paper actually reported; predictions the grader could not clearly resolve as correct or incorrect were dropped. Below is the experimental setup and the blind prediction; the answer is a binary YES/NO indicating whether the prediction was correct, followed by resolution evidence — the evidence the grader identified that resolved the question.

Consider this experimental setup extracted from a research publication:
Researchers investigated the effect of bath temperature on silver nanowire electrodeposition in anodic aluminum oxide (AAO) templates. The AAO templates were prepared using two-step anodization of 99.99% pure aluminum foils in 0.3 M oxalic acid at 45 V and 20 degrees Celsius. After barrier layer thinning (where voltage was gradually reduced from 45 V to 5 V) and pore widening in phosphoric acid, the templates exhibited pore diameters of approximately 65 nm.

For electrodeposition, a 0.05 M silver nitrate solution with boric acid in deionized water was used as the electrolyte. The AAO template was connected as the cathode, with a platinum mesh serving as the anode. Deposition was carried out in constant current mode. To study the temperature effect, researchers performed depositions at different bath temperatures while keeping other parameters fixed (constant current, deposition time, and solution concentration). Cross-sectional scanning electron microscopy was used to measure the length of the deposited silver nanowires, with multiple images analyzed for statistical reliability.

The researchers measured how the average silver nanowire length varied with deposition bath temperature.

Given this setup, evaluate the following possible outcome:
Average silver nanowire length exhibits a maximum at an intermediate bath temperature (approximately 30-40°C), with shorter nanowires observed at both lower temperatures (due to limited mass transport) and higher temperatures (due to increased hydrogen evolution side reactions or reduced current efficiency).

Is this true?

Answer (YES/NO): NO